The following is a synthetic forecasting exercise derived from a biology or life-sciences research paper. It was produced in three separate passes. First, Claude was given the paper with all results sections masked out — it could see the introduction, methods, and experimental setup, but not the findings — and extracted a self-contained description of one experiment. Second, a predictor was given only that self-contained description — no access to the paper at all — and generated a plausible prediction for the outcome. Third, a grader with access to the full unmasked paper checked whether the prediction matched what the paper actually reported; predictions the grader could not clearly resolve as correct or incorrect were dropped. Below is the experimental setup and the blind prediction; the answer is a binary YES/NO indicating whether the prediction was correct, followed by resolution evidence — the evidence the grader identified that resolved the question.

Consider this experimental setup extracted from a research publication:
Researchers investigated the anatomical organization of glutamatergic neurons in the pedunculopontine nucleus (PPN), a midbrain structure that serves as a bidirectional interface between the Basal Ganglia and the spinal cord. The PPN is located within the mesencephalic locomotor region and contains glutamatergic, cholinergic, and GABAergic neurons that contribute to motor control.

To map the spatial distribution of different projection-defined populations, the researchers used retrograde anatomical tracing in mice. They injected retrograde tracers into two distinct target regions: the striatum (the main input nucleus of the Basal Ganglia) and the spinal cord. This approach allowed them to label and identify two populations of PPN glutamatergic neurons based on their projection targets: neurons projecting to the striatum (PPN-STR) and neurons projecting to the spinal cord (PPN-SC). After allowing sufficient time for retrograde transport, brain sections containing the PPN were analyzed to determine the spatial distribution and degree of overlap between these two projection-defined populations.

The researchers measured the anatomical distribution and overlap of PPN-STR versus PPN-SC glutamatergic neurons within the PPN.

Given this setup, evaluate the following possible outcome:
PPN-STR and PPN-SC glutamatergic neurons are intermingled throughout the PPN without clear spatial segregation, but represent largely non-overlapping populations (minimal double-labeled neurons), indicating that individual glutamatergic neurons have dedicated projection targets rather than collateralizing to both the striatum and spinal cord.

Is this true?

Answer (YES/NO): NO